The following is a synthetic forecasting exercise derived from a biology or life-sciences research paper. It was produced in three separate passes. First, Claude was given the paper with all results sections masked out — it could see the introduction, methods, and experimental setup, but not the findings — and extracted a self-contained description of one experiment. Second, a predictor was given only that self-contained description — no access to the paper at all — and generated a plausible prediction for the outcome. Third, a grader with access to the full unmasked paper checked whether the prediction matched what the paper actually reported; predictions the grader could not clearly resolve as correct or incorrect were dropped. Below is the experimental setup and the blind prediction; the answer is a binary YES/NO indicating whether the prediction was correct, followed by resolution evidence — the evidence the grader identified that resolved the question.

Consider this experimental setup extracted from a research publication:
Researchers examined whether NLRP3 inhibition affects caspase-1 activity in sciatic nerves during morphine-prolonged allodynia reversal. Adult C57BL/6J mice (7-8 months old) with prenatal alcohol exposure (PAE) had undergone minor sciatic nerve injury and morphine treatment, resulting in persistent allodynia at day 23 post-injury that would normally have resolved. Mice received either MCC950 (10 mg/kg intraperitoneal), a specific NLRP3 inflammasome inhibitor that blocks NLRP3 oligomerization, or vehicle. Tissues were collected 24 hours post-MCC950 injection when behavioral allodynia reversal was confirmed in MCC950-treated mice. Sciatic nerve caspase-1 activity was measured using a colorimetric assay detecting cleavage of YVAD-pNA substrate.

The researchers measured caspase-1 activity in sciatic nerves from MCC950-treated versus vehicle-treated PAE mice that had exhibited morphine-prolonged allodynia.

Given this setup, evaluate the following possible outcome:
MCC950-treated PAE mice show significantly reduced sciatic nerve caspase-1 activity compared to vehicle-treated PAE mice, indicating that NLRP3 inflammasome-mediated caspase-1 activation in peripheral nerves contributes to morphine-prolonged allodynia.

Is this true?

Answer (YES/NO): YES